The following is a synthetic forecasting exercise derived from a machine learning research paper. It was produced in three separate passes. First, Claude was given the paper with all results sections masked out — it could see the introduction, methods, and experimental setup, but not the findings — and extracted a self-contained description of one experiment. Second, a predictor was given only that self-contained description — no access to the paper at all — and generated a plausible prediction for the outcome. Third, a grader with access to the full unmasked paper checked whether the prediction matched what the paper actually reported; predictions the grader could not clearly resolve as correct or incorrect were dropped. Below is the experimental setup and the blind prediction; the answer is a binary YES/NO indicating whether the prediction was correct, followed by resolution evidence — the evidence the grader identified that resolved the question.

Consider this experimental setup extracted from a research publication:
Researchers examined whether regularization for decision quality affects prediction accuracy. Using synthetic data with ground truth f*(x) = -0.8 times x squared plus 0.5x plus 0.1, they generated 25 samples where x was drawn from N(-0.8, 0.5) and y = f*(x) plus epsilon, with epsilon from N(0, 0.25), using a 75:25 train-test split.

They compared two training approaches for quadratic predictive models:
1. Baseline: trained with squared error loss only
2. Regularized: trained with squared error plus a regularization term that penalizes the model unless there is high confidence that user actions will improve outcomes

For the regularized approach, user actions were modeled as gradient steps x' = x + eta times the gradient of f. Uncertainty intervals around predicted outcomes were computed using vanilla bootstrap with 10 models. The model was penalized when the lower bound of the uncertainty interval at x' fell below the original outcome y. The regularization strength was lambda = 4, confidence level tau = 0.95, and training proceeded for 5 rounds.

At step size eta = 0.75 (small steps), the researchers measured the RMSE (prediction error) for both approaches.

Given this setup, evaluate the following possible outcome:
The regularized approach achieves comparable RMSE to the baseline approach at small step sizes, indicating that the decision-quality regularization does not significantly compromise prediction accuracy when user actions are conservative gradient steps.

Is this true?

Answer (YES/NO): YES